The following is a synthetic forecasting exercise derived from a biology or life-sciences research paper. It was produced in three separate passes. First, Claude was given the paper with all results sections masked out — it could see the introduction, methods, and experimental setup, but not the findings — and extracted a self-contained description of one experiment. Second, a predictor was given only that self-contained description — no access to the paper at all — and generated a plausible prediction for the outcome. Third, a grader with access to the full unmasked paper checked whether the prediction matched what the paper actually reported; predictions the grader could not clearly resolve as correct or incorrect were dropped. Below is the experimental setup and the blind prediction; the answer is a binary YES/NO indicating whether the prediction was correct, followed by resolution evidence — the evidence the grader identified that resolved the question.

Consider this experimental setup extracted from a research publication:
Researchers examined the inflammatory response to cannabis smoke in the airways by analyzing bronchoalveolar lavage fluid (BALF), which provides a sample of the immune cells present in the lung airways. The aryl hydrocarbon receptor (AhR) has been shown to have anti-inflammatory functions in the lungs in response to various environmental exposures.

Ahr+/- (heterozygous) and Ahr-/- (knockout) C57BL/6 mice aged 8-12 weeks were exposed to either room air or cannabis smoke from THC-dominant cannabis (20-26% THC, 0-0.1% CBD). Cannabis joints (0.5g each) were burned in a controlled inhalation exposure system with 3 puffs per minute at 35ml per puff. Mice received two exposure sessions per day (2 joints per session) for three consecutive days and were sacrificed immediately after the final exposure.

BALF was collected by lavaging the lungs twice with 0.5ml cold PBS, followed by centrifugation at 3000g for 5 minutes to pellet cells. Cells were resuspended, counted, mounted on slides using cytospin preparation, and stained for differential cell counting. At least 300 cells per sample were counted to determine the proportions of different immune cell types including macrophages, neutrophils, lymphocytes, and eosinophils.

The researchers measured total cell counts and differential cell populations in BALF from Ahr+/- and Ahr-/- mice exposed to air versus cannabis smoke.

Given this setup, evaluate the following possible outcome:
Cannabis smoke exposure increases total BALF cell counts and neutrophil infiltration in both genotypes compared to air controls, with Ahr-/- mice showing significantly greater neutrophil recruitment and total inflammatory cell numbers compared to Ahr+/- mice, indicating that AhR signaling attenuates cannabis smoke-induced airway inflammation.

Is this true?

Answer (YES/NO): NO